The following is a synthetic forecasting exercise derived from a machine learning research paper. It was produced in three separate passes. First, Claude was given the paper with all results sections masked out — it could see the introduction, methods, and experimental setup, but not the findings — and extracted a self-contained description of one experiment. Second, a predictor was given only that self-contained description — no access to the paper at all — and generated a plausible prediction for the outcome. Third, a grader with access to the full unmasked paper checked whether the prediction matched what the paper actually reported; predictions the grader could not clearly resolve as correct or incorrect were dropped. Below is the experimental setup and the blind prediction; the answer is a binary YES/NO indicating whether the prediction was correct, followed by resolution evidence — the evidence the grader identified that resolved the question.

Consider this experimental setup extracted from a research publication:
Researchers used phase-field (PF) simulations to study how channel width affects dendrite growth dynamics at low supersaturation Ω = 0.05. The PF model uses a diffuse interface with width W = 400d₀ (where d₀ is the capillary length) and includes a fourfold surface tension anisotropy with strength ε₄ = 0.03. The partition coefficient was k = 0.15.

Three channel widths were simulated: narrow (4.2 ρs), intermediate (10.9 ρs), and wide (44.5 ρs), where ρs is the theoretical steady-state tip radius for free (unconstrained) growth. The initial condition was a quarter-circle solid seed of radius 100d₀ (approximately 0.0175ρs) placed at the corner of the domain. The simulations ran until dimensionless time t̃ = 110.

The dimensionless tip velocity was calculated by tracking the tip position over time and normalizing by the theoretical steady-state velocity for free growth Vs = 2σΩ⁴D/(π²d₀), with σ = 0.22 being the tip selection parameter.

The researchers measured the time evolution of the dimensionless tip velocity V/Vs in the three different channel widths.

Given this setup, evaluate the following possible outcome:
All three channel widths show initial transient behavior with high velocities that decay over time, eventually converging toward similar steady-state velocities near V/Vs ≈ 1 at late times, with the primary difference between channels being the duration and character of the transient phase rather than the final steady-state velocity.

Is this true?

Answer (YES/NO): NO